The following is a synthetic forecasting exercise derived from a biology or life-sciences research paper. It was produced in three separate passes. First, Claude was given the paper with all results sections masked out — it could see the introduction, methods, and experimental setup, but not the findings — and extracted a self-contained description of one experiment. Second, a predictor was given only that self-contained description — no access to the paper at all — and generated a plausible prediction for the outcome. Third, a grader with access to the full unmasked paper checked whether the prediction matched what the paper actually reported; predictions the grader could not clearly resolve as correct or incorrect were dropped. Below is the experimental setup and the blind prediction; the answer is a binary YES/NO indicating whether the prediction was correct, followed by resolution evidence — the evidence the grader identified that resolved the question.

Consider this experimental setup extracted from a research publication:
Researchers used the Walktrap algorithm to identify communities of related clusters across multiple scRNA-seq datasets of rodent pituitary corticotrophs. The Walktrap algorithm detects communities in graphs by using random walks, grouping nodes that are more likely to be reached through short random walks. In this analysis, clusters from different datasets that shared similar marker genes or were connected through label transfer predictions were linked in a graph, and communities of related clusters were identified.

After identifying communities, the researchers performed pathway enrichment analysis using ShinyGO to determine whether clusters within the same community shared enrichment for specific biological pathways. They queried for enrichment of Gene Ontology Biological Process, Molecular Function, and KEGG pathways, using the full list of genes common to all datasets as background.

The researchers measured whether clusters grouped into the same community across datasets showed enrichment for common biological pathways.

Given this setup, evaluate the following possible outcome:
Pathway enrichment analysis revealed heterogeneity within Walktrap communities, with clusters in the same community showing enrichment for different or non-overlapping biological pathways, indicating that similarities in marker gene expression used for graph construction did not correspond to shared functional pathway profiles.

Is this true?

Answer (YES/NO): NO